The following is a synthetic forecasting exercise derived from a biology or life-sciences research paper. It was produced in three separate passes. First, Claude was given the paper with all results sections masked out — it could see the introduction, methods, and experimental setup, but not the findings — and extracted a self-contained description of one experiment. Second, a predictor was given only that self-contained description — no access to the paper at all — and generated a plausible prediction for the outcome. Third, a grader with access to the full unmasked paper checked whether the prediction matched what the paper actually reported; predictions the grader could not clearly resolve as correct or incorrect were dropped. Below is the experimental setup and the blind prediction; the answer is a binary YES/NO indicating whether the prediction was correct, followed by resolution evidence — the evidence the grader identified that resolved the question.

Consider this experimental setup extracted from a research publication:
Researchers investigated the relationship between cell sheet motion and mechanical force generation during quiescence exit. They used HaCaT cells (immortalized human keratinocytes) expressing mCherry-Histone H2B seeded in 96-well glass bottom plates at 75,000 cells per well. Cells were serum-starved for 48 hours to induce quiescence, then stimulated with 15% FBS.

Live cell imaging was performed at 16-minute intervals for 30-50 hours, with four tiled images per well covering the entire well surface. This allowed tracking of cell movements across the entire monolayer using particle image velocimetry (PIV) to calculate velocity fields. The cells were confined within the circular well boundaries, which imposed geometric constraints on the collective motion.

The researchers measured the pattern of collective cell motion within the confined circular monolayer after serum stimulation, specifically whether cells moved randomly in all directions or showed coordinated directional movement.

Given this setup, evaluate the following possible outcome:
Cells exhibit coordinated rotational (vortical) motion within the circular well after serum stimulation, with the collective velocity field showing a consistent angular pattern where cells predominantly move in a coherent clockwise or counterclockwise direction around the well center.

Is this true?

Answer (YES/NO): NO